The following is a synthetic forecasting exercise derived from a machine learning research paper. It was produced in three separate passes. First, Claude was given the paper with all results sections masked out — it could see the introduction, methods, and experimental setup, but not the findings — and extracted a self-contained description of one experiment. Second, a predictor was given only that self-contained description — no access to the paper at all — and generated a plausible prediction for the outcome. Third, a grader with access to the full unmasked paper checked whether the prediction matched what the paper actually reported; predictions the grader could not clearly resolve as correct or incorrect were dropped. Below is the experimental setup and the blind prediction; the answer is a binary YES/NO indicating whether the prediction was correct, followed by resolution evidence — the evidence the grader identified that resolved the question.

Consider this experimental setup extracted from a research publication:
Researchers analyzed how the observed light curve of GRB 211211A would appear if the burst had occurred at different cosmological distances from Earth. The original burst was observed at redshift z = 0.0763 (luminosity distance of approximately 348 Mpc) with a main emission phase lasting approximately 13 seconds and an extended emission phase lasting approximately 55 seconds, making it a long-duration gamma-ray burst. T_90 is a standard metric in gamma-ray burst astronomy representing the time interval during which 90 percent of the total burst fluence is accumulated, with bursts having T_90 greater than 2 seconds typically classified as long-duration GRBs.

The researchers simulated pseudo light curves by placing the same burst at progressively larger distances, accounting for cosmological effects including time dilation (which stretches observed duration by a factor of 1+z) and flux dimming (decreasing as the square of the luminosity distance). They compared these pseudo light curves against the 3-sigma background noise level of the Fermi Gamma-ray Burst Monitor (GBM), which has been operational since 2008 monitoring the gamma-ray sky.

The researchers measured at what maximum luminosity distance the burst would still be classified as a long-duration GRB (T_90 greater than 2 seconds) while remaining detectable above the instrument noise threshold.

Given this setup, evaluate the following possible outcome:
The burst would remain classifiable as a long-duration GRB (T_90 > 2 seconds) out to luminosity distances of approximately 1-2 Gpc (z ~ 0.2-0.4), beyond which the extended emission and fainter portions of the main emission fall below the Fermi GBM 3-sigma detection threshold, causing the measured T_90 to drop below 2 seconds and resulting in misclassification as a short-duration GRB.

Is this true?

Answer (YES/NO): NO